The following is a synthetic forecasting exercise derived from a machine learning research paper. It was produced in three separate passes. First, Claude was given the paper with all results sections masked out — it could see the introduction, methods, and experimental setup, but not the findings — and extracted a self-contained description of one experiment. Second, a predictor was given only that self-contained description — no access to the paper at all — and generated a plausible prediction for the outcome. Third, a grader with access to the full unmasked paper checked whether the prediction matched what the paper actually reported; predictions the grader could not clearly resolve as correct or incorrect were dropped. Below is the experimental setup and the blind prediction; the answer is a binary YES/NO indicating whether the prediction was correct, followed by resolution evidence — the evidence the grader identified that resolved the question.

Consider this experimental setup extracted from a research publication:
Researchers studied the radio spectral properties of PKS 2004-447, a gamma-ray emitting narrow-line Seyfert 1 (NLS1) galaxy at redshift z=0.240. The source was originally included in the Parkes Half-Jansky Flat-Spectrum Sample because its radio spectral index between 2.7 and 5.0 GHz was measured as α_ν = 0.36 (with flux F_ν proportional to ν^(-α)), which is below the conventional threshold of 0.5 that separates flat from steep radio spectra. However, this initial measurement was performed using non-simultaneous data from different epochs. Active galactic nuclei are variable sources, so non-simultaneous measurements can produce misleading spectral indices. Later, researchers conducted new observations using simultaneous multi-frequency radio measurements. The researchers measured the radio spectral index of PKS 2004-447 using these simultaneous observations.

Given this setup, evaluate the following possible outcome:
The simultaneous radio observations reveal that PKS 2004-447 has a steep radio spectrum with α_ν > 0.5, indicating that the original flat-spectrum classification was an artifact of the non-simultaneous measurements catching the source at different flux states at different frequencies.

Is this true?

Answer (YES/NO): YES